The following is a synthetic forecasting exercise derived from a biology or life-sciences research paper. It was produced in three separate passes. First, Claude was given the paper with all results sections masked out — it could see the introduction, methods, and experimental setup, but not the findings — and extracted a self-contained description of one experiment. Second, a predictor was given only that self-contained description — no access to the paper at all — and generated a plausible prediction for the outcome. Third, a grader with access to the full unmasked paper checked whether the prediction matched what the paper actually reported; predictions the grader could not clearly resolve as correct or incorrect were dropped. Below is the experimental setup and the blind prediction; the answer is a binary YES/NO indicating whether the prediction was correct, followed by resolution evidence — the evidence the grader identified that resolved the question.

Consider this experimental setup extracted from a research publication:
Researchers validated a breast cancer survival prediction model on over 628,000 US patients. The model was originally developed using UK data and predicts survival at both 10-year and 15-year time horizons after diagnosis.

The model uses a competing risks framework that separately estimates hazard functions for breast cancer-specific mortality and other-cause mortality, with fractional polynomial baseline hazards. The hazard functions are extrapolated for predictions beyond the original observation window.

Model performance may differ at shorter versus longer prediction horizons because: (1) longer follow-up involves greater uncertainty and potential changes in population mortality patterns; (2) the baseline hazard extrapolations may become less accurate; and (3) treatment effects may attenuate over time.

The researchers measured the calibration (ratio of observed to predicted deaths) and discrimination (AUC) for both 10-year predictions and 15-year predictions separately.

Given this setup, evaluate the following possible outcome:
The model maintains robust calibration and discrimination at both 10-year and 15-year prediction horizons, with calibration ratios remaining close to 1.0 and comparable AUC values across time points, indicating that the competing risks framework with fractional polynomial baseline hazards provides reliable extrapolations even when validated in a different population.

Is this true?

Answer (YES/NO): YES